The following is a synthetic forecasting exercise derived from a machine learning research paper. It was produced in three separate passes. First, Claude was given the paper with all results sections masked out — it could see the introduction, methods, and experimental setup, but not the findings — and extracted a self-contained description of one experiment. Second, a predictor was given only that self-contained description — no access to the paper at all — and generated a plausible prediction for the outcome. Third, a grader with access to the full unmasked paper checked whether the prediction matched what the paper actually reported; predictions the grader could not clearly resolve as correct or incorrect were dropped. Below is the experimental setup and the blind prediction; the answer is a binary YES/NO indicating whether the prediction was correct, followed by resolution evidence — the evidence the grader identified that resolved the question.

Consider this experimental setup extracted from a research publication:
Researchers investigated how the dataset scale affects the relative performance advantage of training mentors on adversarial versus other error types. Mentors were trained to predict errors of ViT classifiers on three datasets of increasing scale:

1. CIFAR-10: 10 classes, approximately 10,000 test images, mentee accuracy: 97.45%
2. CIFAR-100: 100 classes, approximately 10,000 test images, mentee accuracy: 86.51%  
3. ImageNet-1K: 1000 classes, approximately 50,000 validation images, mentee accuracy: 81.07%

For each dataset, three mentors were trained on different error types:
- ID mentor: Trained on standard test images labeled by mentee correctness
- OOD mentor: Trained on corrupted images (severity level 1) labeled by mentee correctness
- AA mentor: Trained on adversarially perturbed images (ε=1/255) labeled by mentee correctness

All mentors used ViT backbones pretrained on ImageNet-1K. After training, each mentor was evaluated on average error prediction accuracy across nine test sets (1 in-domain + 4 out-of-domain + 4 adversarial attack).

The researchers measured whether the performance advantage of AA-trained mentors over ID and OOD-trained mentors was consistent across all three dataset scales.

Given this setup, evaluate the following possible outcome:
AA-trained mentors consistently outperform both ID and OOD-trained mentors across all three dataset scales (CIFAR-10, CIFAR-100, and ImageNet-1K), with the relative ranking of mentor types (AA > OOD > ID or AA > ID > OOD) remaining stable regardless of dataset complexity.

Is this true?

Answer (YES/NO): YES